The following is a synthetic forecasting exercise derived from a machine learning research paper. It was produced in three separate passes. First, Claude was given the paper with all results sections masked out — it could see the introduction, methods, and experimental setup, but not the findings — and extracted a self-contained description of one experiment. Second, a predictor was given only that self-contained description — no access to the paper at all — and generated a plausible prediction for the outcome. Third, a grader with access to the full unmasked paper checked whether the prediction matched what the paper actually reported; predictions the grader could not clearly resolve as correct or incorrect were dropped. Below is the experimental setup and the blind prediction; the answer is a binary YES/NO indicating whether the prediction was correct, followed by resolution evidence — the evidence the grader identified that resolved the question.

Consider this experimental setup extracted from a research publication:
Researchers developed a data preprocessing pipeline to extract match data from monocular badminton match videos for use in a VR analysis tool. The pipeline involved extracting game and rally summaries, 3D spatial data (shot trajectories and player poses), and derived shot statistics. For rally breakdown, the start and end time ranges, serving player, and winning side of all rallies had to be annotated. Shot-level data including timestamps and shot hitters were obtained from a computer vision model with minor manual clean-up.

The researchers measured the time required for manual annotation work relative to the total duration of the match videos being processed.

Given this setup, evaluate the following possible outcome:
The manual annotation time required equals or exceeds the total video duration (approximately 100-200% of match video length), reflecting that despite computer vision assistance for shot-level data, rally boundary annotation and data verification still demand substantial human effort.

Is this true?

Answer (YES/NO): NO